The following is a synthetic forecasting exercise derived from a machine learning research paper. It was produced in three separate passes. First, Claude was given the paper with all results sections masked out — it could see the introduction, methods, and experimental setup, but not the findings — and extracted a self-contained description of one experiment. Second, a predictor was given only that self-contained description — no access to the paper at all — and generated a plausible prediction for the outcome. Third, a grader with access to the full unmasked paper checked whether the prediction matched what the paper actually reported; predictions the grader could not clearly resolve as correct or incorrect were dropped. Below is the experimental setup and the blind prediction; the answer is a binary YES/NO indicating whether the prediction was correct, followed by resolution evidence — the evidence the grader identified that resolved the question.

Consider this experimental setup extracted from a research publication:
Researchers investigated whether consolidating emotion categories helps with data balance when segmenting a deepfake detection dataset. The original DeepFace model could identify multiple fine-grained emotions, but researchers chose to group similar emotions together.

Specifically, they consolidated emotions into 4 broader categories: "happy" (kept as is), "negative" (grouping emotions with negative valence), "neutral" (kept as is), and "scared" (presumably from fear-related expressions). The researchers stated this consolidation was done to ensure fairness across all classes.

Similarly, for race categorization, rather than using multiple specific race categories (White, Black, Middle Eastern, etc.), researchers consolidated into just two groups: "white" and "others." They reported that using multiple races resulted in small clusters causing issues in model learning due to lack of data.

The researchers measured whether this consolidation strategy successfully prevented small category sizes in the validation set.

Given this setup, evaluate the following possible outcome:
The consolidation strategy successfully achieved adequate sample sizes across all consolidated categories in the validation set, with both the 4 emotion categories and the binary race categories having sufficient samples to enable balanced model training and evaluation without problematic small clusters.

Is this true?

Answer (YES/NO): NO